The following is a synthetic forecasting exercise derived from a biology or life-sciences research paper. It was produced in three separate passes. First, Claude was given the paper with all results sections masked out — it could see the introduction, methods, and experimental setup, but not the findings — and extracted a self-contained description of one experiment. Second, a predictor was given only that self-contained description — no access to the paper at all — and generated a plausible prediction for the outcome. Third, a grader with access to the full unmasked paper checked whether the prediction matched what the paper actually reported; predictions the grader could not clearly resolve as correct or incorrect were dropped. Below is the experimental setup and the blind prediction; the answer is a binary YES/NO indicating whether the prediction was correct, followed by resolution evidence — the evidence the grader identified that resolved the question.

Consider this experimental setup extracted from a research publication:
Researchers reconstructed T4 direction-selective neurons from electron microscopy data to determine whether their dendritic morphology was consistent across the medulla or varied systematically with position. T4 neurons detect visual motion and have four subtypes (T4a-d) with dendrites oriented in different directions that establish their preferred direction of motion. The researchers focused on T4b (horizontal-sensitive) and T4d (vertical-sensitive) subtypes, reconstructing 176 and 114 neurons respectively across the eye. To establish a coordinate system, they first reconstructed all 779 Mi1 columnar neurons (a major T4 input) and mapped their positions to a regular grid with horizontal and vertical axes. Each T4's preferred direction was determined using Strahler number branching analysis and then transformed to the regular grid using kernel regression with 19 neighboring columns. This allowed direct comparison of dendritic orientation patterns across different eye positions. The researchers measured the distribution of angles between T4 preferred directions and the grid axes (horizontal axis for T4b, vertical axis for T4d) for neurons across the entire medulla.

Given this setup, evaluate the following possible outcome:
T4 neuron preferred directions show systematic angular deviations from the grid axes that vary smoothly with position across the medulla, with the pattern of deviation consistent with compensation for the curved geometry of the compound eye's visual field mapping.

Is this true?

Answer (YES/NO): NO